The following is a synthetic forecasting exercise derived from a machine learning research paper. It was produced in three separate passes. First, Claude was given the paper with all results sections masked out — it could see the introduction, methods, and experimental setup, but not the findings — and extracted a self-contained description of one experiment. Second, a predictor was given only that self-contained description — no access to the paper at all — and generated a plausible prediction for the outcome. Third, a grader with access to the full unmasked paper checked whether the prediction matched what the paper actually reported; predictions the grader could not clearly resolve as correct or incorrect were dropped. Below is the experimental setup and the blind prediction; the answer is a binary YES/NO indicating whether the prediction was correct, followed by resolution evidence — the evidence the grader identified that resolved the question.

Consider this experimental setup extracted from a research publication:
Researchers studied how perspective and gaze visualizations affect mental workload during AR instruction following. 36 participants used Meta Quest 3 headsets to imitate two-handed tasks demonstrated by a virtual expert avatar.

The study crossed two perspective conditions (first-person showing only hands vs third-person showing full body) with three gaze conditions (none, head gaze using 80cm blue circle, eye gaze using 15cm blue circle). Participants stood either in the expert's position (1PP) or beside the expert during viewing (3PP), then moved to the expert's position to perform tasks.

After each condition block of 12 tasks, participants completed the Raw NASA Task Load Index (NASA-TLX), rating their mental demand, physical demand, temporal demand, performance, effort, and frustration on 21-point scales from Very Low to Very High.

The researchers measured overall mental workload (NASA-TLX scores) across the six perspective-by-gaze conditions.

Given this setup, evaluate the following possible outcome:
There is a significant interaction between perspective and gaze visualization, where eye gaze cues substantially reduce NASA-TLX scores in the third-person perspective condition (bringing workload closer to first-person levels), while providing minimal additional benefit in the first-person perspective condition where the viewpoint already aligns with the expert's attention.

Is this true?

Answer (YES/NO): NO